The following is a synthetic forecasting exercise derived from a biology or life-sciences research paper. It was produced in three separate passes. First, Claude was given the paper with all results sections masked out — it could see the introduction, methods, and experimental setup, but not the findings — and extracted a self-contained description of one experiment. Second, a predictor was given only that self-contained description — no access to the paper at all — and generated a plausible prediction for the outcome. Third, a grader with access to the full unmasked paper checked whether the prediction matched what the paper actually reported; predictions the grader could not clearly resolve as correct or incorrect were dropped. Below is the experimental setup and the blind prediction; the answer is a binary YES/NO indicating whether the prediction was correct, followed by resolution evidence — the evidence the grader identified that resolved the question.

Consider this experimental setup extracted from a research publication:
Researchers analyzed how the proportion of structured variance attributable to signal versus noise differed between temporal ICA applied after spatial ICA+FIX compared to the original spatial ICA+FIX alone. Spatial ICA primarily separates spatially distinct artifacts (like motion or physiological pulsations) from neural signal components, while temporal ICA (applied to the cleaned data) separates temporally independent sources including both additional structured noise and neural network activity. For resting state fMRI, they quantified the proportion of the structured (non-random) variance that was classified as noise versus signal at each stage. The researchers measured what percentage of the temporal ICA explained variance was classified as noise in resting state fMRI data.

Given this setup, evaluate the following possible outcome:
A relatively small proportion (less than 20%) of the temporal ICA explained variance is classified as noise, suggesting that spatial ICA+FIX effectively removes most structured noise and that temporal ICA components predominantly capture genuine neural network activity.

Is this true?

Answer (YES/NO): NO